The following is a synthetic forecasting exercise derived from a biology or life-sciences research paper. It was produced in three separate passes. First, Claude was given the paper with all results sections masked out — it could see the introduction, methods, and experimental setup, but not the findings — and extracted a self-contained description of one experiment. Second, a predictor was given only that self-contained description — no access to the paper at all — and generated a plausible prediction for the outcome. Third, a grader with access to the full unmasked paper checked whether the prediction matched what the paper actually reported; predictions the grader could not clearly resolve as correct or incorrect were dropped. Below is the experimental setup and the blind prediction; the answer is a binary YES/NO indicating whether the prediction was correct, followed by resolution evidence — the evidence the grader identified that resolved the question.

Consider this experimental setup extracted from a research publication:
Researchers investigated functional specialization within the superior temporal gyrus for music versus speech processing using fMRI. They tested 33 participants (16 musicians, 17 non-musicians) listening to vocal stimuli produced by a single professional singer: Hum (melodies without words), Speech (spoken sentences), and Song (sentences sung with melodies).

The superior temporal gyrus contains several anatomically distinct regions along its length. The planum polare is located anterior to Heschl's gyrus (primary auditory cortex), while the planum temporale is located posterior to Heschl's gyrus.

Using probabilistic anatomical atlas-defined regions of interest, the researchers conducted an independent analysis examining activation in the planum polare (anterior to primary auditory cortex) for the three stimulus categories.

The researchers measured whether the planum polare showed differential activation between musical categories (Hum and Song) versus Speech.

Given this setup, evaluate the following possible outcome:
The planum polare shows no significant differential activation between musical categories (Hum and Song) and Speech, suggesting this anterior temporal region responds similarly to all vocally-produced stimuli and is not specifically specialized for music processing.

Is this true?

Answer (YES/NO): NO